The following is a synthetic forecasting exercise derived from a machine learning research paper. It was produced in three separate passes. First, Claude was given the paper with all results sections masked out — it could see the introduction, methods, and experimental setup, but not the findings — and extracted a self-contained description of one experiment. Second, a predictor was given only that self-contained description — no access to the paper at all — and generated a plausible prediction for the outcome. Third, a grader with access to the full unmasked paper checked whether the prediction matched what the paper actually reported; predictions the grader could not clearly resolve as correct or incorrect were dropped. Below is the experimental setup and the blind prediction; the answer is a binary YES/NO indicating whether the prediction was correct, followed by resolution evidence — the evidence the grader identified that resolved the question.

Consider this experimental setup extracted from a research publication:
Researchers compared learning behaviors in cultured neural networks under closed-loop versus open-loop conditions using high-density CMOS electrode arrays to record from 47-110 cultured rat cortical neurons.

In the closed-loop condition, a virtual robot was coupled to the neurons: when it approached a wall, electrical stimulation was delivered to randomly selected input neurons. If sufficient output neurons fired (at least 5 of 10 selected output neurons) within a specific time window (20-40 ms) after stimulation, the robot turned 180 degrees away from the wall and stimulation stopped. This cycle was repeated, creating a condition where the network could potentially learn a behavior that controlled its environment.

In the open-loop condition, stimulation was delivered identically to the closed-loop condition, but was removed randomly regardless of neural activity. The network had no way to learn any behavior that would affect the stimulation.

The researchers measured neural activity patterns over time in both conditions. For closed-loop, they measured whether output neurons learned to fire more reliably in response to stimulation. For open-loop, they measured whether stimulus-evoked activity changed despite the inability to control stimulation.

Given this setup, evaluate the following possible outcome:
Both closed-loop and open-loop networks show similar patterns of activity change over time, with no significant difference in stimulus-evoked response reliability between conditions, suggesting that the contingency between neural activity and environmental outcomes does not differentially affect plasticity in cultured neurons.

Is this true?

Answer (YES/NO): NO